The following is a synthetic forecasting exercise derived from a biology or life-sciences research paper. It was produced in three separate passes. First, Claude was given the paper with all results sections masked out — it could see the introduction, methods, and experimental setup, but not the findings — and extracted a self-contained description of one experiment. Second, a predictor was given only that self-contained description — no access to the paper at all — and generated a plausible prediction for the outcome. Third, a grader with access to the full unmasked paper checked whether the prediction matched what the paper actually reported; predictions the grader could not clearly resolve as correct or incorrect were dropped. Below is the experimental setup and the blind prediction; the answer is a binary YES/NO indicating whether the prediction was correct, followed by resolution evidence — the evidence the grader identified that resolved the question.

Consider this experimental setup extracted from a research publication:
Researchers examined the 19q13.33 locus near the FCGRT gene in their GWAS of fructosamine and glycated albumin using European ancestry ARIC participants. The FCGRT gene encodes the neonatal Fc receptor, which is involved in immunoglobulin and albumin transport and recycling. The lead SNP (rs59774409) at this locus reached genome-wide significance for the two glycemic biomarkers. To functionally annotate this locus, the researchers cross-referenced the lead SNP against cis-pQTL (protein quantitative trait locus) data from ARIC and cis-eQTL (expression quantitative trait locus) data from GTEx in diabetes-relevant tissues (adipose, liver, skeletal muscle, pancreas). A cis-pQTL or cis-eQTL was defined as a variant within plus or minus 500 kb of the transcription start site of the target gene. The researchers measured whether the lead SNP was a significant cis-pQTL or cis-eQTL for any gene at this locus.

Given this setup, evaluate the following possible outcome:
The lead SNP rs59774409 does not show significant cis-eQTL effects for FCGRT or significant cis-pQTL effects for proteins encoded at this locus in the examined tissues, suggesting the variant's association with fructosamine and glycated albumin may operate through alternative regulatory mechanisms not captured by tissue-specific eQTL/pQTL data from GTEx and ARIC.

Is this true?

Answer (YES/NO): NO